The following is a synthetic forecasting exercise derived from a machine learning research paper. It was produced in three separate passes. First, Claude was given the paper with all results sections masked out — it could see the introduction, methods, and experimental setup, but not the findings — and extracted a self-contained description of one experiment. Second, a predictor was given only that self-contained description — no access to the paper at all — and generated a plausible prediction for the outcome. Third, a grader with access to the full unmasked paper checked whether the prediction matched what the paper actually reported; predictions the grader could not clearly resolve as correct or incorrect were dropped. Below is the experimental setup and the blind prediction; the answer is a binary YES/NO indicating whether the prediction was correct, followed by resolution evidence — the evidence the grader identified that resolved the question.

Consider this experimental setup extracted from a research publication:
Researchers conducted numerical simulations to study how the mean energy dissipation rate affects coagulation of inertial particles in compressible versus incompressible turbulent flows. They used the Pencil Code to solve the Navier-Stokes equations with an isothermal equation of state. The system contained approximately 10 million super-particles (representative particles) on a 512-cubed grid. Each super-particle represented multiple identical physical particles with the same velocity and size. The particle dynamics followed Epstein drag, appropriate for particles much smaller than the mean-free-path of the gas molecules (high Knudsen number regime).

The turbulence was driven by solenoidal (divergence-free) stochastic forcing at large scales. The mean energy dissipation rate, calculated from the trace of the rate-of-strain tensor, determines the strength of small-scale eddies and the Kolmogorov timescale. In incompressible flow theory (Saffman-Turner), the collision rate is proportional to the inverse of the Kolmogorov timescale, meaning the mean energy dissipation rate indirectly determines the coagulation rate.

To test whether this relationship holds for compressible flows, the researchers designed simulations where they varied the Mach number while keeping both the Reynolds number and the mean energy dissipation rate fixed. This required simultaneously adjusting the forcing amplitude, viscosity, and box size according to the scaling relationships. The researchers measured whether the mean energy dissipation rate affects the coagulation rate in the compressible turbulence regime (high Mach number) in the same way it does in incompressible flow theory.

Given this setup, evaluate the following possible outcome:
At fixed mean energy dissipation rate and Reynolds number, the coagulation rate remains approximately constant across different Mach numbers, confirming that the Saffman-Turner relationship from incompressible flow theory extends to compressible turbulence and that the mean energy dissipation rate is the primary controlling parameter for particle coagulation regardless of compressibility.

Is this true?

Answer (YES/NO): NO